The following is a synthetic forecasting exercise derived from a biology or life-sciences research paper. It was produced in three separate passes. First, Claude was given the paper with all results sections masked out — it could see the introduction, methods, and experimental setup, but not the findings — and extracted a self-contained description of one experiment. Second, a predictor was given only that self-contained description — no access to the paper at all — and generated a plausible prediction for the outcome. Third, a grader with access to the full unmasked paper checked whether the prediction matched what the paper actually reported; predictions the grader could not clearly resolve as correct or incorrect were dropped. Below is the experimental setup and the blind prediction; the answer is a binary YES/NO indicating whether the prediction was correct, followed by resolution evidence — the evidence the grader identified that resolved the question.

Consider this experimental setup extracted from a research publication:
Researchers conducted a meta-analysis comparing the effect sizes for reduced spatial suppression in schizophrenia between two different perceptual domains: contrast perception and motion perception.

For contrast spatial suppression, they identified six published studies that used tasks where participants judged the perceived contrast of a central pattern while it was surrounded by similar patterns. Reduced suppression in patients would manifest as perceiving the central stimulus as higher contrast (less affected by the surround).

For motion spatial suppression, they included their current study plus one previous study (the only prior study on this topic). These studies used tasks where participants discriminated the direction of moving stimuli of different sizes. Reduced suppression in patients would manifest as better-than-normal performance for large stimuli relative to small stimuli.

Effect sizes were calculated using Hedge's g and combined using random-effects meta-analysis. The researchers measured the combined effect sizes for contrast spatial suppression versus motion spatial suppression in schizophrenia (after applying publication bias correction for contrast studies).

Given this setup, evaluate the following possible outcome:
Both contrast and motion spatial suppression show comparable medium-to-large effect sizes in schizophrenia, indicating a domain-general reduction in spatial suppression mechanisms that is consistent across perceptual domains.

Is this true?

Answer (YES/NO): NO